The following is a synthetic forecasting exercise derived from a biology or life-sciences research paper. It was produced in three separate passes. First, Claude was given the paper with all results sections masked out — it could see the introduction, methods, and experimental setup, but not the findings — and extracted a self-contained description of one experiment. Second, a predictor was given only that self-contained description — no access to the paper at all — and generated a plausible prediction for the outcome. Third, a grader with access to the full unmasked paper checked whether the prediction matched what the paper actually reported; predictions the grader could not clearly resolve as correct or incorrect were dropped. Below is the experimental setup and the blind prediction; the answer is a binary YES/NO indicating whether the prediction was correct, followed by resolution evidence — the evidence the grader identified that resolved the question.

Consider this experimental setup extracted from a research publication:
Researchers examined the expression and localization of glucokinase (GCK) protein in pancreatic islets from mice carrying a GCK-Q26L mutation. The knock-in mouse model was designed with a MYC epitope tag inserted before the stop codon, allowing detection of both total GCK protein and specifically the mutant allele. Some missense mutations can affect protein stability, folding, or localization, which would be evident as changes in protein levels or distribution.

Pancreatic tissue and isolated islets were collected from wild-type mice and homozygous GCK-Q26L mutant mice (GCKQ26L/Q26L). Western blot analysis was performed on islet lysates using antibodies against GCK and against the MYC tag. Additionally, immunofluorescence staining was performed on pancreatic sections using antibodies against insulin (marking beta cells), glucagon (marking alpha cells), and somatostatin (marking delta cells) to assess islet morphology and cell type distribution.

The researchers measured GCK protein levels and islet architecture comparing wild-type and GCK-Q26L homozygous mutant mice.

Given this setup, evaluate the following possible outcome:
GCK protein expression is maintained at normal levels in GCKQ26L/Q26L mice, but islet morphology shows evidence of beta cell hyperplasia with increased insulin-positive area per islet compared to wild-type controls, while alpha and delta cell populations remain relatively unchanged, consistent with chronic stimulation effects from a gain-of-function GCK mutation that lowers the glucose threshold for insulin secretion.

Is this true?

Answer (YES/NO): NO